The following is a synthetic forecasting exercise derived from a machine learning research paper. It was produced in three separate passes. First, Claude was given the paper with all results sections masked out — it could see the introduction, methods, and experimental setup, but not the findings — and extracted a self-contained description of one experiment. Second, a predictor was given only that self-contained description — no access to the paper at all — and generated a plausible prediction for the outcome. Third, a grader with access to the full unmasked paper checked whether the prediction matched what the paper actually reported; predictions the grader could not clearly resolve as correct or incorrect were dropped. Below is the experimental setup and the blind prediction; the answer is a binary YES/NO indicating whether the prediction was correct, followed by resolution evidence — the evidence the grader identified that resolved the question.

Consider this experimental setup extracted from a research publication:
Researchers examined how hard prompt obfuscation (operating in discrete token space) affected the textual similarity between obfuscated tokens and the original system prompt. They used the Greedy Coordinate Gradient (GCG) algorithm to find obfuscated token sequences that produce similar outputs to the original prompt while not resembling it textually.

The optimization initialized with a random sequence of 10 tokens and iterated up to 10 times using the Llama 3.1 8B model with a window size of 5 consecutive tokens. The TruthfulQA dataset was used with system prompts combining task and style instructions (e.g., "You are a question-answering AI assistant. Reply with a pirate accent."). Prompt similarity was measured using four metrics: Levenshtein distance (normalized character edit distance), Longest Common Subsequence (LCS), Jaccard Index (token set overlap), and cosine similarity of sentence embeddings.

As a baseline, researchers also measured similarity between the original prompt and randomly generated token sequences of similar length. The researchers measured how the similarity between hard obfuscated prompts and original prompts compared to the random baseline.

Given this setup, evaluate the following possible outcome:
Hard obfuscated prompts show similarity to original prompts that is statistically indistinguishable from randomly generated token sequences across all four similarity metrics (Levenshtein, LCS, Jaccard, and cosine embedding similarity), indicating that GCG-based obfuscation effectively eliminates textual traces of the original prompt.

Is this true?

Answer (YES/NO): NO